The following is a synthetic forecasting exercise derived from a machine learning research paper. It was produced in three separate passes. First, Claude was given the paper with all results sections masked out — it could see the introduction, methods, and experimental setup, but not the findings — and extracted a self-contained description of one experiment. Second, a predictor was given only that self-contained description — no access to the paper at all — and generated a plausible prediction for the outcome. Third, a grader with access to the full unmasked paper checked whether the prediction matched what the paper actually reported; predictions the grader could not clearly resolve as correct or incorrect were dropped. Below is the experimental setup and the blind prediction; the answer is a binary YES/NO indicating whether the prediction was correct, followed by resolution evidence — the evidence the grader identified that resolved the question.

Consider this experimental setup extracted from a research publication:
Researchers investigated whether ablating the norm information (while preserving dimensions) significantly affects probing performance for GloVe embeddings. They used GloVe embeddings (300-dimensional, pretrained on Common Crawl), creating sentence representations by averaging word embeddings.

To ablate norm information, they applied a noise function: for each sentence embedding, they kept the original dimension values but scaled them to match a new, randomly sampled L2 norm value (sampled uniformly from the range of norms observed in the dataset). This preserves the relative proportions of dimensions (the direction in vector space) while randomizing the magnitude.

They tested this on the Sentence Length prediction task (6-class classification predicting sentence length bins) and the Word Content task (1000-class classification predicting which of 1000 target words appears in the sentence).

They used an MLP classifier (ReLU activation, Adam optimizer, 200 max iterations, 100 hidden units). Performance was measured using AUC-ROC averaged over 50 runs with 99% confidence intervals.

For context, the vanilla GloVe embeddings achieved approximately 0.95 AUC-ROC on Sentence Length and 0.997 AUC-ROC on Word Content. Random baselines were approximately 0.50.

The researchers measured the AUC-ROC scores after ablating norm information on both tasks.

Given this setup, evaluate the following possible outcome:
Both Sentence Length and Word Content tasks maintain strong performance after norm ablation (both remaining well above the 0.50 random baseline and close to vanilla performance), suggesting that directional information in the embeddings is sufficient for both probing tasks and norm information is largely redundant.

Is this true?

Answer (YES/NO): NO